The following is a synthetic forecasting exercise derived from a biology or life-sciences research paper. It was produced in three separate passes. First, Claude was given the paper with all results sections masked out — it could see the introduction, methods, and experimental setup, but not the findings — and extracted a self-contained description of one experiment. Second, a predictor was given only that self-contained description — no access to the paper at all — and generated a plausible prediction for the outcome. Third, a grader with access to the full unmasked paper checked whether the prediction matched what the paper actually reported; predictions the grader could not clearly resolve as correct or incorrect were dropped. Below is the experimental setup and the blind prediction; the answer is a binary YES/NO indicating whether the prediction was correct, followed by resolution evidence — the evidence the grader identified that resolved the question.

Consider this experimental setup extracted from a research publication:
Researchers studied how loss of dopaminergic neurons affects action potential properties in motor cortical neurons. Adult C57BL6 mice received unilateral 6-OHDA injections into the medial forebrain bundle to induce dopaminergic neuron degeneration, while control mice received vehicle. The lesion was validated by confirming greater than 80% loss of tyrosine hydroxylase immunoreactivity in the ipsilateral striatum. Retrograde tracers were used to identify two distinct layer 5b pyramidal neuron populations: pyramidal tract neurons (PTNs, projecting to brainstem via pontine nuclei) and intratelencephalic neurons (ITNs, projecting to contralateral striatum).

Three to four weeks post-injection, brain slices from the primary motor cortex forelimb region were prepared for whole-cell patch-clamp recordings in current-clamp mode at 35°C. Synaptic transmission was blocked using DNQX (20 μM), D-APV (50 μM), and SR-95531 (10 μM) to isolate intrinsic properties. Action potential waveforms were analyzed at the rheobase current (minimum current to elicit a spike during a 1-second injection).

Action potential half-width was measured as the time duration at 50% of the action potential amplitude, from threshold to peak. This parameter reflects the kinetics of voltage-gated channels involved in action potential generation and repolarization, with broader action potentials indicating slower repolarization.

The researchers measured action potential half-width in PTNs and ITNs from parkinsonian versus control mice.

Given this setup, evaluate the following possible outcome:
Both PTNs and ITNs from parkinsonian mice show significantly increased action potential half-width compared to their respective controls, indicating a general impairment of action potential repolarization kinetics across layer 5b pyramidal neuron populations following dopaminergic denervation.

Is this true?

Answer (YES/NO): NO